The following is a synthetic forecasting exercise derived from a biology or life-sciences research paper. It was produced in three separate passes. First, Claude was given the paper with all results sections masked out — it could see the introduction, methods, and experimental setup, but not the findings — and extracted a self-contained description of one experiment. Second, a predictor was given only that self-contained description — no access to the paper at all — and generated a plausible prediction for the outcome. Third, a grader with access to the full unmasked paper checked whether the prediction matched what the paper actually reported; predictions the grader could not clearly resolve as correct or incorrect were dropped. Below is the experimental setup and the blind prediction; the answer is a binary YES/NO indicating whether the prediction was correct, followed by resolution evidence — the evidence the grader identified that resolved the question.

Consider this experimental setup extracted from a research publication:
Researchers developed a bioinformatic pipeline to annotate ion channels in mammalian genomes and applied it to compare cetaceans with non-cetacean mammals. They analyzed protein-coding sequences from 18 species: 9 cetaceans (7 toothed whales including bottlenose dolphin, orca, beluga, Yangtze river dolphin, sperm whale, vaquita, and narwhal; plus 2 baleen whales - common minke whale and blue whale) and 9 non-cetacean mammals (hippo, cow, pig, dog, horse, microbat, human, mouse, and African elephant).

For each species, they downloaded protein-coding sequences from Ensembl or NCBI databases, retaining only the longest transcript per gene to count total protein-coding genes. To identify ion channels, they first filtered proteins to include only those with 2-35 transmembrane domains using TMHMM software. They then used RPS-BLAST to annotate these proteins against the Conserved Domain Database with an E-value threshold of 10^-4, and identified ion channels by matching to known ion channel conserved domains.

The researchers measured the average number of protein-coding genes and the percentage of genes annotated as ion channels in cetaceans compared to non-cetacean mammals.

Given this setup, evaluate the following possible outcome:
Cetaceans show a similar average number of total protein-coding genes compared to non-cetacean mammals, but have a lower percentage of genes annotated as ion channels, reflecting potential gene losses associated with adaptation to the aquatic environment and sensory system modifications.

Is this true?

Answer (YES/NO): NO